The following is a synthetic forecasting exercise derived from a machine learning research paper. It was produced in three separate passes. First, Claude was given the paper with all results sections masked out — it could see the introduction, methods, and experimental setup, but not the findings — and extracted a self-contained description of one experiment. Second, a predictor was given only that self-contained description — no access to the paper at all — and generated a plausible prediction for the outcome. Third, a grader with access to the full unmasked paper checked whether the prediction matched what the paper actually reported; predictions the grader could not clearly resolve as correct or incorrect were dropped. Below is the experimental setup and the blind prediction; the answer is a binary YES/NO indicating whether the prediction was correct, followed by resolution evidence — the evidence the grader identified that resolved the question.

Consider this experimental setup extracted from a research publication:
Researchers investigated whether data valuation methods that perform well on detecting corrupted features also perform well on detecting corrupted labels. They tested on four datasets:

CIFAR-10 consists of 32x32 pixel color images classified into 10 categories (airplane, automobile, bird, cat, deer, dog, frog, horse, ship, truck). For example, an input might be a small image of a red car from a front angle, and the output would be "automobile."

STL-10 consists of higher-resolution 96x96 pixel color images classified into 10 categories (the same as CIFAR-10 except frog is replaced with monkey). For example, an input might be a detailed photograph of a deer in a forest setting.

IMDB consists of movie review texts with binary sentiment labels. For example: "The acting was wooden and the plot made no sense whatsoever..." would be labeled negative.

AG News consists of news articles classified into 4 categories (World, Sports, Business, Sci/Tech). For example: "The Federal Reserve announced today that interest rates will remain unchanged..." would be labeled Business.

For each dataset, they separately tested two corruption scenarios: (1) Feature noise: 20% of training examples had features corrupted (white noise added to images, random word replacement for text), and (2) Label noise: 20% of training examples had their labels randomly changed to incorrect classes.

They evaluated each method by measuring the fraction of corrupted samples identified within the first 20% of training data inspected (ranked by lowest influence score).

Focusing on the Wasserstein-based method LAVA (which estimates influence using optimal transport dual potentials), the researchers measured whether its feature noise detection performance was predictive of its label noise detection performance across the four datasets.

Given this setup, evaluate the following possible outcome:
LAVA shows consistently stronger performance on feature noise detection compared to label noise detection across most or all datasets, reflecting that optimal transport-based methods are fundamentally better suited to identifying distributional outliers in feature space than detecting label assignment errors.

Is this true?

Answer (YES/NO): YES